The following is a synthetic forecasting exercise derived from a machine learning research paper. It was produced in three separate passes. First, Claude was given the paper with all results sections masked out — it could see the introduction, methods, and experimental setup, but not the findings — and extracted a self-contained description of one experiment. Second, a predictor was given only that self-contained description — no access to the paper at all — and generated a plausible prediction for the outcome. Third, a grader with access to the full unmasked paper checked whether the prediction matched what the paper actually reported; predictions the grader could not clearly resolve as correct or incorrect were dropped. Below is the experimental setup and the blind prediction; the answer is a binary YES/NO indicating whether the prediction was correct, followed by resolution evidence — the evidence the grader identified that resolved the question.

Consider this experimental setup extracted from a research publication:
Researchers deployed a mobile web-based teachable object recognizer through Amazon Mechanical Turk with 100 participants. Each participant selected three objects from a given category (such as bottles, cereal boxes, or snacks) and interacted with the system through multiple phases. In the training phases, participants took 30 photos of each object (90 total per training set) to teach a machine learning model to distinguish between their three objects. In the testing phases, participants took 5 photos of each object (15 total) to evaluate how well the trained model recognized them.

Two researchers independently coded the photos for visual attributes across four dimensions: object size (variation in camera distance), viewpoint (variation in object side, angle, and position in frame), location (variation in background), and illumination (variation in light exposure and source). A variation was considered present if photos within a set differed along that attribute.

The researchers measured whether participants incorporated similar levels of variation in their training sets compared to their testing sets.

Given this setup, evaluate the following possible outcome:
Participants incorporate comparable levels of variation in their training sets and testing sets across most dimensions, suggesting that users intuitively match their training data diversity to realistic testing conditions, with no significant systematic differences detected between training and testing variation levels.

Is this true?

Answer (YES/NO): NO